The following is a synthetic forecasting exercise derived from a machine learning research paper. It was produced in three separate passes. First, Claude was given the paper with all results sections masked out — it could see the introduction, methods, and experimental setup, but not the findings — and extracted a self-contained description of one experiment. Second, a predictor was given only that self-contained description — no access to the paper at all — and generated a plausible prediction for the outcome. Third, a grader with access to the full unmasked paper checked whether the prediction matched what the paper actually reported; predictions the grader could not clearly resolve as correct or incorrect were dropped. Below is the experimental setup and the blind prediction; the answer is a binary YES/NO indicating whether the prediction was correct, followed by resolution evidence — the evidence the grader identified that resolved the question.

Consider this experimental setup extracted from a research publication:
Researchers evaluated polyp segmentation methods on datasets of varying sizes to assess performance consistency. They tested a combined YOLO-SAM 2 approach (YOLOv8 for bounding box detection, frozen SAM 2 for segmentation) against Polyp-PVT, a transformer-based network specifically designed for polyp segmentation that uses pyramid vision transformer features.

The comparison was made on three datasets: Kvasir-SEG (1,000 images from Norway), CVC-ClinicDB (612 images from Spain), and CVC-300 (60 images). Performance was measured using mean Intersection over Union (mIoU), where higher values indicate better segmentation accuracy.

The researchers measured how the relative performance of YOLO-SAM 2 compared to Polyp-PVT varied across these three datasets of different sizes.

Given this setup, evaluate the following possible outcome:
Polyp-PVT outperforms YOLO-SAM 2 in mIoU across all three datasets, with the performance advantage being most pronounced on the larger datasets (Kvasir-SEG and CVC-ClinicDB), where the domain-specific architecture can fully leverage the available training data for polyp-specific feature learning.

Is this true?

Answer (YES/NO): NO